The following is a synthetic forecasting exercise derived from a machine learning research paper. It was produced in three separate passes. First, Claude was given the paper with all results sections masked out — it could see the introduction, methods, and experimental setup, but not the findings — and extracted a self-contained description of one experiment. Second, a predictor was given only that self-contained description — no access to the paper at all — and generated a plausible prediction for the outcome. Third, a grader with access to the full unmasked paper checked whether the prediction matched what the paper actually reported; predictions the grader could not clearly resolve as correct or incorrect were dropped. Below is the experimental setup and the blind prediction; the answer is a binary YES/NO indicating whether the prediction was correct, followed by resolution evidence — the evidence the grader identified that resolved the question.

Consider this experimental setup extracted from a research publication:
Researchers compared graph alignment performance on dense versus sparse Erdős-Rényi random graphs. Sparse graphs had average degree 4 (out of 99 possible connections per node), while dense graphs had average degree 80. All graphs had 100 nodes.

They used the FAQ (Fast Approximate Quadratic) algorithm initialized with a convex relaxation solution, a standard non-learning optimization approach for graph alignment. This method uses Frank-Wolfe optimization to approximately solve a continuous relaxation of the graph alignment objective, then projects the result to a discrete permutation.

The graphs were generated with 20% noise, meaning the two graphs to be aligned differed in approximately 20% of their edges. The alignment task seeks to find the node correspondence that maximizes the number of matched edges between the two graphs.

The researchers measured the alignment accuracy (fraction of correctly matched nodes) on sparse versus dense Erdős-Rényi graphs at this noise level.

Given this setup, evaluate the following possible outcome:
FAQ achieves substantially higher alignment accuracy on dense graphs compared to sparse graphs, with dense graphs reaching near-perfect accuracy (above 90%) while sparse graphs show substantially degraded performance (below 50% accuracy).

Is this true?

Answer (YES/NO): NO